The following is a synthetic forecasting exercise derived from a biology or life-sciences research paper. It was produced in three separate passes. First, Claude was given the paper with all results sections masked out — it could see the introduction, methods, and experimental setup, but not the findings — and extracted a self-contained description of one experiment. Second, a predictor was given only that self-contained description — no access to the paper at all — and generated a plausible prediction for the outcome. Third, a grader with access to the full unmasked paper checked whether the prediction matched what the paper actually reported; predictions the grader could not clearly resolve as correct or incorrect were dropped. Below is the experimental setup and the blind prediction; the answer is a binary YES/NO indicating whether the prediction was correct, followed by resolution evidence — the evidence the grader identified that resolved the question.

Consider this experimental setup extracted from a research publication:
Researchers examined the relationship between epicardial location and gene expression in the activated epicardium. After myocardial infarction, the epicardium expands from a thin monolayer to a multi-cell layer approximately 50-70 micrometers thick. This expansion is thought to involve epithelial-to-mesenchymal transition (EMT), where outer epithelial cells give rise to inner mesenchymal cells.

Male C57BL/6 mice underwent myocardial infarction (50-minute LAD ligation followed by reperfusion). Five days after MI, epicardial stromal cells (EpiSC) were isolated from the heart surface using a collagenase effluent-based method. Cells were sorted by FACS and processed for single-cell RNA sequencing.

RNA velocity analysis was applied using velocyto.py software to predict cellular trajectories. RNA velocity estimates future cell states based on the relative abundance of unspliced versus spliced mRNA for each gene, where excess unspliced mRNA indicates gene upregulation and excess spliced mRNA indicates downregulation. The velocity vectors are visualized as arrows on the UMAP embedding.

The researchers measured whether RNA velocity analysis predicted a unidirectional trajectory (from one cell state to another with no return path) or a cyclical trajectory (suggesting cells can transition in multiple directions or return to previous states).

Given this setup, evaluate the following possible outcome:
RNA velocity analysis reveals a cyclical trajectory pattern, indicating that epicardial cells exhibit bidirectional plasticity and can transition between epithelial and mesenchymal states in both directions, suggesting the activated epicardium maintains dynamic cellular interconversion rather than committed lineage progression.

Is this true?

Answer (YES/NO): NO